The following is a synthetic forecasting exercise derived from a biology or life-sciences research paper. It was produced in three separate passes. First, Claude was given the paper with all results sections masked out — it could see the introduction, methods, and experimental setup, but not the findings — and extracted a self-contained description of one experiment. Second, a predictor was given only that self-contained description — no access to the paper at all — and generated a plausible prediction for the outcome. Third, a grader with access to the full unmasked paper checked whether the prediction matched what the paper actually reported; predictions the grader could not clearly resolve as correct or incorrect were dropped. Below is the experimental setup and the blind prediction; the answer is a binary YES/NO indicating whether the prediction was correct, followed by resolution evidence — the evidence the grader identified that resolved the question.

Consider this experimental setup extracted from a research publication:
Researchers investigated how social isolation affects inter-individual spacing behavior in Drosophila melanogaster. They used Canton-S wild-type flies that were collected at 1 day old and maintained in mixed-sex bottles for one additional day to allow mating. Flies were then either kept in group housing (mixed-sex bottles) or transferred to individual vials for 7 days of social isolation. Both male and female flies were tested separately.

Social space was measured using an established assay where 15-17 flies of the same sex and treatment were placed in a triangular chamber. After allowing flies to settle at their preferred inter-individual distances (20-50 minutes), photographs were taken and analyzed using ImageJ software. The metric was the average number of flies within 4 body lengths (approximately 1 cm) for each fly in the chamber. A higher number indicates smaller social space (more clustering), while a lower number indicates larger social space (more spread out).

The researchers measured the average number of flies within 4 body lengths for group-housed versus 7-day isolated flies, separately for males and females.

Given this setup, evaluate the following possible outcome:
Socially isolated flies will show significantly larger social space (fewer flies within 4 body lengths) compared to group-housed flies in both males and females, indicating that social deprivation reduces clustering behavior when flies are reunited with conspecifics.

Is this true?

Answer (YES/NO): YES